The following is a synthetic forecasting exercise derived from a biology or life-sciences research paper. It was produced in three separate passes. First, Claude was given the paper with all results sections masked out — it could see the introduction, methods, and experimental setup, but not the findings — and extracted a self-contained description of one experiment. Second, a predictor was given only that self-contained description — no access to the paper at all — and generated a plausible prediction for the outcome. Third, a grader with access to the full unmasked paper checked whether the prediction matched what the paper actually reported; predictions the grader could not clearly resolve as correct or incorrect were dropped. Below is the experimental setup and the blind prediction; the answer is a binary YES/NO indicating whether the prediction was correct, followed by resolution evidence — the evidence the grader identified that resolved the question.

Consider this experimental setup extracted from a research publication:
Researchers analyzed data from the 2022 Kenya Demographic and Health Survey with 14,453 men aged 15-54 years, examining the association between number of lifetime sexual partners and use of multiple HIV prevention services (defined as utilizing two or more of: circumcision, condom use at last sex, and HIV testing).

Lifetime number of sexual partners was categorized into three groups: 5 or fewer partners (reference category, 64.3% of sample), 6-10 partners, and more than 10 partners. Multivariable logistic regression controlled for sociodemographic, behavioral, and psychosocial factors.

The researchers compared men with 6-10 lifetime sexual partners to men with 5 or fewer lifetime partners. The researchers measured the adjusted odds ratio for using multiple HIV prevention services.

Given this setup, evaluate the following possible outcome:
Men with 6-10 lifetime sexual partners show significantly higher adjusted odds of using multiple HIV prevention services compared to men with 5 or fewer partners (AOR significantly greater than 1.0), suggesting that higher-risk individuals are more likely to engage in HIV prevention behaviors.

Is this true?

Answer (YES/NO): NO